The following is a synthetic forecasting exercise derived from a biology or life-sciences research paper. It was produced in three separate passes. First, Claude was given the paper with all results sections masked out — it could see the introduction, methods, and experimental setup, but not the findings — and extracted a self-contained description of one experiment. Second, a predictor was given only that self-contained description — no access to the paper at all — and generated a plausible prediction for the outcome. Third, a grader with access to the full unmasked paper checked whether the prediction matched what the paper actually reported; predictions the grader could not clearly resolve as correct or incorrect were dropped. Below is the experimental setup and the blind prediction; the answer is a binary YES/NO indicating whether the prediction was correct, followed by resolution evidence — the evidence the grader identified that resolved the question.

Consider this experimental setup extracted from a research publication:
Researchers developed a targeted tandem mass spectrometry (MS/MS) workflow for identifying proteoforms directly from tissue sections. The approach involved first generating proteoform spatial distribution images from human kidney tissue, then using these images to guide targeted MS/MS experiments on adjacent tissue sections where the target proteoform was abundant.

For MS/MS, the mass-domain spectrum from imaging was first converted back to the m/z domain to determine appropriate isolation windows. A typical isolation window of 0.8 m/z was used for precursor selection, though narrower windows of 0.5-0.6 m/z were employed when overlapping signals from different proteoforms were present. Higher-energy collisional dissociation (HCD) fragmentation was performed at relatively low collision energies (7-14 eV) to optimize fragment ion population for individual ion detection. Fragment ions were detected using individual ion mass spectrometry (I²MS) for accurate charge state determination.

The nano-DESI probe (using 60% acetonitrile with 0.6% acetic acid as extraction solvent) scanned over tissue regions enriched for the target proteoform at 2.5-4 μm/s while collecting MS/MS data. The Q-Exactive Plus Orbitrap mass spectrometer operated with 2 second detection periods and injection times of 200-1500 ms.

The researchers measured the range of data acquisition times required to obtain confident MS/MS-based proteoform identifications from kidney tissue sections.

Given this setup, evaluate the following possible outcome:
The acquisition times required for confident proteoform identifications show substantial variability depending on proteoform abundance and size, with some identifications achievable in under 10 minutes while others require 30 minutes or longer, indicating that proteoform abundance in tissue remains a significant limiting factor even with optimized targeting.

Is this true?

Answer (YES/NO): NO